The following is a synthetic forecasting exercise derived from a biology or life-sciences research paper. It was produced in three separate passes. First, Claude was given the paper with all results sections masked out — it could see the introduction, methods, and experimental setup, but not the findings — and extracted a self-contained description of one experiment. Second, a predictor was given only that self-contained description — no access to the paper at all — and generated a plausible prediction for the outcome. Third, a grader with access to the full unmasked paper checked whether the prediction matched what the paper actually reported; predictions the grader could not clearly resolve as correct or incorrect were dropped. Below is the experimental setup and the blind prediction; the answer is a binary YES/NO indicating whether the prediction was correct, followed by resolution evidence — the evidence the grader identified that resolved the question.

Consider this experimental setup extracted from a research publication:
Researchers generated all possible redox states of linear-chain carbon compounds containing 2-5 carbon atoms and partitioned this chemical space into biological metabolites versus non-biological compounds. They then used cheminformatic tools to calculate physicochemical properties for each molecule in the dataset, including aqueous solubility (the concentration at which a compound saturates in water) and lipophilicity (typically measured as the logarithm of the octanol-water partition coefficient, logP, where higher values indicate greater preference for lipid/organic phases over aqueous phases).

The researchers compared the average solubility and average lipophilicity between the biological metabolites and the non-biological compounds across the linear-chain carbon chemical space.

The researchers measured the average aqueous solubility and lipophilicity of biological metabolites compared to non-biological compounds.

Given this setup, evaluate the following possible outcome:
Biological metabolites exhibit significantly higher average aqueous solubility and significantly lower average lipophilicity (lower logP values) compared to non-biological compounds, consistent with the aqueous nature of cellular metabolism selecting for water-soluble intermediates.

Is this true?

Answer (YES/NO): YES